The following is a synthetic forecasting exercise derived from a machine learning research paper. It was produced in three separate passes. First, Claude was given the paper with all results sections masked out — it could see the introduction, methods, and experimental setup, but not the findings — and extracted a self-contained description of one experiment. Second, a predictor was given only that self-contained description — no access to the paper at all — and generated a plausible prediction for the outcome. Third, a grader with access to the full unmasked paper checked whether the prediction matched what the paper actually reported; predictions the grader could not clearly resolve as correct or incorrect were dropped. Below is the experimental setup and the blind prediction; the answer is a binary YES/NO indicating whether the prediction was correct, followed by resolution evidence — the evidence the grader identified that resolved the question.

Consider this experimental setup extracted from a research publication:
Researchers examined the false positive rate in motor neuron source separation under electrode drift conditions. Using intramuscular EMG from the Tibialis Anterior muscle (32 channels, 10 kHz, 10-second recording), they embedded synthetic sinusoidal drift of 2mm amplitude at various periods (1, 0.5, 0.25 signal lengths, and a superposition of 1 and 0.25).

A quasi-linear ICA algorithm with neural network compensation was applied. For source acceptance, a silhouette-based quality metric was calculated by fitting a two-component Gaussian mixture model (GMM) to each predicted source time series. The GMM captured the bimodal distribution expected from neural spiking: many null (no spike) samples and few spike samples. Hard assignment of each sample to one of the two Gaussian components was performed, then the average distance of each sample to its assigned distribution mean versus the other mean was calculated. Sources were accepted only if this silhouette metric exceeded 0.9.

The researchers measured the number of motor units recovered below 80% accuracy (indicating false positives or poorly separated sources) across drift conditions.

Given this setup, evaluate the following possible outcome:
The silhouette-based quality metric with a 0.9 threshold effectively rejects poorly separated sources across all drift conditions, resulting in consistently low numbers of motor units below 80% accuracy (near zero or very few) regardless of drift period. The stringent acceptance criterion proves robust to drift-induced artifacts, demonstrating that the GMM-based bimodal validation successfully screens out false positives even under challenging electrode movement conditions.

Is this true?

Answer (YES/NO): YES